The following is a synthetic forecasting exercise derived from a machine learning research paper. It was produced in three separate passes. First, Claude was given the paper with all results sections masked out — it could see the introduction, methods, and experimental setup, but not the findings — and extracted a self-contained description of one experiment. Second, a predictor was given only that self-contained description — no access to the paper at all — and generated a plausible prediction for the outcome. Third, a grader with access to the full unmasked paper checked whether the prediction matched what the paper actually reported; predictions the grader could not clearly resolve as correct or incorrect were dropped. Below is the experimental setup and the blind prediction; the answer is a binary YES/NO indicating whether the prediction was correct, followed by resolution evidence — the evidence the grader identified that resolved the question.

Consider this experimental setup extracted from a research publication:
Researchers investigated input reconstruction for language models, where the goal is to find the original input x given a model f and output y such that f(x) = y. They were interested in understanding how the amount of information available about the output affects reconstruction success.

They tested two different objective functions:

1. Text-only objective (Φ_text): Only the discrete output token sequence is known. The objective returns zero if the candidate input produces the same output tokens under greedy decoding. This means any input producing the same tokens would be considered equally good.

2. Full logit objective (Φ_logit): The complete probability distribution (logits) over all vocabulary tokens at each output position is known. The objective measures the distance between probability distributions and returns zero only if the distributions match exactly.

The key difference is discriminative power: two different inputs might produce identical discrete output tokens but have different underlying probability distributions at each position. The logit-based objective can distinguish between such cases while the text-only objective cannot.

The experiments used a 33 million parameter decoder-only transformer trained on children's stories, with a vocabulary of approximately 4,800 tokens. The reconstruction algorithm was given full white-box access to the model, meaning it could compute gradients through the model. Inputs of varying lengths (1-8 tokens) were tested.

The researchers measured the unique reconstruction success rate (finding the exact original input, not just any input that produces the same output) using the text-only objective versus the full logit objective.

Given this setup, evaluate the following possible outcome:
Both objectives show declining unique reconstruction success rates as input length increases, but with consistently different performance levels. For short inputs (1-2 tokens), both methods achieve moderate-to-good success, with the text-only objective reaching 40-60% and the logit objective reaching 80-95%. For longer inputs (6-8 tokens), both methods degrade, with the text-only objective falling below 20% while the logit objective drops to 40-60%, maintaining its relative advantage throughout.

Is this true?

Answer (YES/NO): NO